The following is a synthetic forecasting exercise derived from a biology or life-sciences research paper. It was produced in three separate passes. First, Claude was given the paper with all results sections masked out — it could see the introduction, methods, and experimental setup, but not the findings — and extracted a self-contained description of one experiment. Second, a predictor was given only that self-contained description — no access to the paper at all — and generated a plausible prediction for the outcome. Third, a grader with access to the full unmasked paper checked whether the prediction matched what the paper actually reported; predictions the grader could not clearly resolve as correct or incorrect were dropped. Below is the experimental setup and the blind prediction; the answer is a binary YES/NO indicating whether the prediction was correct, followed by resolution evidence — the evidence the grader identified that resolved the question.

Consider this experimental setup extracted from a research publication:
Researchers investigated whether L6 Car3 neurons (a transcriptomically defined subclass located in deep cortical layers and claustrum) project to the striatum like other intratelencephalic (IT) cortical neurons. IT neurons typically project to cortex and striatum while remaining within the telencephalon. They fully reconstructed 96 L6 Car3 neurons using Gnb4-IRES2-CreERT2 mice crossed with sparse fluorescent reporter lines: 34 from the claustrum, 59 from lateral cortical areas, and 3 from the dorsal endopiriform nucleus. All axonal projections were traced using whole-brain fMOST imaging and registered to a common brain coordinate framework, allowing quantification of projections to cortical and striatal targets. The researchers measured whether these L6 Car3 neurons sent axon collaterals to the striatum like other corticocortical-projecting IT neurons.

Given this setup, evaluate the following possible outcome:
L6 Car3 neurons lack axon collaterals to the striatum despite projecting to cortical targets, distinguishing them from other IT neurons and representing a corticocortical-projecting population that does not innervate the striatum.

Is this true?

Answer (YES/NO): YES